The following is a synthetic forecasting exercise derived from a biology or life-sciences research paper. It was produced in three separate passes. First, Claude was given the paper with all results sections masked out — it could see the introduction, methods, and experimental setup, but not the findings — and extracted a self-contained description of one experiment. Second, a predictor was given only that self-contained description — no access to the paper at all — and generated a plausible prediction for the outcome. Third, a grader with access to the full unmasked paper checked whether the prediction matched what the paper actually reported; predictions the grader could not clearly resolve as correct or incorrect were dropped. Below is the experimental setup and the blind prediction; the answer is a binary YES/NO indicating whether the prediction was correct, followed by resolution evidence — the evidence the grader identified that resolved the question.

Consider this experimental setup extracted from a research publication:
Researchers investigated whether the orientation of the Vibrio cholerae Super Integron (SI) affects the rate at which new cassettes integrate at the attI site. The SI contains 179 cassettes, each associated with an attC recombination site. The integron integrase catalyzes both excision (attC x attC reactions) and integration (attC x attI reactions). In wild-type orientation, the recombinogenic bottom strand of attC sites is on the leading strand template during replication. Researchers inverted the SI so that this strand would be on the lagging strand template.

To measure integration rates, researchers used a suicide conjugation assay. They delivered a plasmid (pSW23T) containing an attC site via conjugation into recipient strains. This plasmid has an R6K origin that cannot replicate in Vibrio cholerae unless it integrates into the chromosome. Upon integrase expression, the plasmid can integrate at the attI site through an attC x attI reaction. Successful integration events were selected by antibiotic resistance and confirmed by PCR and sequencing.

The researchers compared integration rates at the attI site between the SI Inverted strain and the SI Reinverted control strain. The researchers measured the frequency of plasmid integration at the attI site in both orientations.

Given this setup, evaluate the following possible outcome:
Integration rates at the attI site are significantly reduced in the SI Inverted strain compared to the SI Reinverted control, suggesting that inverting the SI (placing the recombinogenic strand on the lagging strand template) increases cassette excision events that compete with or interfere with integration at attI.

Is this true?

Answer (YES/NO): NO